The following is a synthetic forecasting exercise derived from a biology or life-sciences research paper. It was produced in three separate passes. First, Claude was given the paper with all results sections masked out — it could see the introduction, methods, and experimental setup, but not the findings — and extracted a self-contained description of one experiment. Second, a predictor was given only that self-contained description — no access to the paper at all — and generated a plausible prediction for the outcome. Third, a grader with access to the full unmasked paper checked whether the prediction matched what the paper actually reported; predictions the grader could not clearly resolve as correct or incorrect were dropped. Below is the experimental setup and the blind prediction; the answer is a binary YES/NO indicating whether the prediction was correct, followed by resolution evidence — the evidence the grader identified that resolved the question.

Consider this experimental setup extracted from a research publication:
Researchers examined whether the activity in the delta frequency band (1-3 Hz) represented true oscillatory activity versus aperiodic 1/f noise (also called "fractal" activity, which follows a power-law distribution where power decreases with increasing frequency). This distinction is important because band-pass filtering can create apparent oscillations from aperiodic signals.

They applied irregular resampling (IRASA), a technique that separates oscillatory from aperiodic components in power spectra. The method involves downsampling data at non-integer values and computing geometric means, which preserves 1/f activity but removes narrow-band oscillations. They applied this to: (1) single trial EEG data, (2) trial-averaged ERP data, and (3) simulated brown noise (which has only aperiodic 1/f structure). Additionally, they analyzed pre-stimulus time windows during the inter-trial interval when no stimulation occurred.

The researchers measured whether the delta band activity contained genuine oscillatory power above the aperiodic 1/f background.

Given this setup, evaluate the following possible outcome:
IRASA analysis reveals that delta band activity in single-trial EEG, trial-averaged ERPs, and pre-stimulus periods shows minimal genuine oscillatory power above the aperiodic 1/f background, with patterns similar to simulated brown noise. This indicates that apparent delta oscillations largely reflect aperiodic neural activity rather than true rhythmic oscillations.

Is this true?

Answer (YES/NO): NO